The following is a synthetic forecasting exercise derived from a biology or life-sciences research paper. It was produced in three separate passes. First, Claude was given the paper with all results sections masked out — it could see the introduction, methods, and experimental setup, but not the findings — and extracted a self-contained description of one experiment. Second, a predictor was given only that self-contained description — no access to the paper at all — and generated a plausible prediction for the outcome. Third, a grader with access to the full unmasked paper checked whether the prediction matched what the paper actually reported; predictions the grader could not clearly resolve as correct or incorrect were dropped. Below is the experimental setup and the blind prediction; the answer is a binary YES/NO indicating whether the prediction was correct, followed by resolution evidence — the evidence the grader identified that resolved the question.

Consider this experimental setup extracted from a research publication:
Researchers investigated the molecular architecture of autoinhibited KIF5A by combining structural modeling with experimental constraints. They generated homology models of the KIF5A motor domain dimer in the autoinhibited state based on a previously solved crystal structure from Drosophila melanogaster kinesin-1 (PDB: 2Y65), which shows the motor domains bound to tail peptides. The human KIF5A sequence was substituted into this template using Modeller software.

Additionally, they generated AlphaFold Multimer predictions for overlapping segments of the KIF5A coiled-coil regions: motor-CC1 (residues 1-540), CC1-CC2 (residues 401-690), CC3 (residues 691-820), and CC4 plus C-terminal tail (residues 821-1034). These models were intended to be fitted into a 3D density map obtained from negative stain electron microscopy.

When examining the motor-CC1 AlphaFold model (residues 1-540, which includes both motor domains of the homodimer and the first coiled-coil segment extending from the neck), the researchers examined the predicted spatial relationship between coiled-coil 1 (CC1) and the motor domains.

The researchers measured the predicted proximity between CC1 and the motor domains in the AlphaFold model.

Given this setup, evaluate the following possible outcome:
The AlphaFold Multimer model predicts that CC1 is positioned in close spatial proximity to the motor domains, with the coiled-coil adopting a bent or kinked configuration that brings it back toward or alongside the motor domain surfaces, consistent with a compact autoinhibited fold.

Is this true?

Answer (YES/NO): YES